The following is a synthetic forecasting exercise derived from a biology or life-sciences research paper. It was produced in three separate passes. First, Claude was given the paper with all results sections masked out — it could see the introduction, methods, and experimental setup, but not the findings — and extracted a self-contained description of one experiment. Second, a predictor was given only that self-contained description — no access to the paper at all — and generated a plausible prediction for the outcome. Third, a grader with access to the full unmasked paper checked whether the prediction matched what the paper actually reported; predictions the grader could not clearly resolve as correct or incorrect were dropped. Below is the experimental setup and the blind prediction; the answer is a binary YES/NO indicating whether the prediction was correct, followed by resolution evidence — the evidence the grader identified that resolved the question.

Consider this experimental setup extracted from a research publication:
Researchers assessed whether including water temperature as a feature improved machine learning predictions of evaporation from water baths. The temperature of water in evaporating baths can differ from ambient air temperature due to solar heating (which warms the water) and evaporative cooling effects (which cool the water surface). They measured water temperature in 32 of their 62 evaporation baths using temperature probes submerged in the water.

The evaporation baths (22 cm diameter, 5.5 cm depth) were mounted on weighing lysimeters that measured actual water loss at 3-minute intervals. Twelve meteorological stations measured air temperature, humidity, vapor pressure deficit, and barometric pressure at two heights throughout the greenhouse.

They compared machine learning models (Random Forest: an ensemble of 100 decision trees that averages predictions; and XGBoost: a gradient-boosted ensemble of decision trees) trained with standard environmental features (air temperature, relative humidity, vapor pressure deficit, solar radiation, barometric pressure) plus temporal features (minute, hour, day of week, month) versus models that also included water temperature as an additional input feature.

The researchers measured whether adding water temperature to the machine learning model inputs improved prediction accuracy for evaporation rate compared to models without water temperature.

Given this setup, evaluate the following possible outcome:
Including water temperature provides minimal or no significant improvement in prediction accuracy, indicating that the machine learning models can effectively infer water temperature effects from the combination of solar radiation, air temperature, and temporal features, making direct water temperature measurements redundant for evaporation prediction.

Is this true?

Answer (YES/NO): YES